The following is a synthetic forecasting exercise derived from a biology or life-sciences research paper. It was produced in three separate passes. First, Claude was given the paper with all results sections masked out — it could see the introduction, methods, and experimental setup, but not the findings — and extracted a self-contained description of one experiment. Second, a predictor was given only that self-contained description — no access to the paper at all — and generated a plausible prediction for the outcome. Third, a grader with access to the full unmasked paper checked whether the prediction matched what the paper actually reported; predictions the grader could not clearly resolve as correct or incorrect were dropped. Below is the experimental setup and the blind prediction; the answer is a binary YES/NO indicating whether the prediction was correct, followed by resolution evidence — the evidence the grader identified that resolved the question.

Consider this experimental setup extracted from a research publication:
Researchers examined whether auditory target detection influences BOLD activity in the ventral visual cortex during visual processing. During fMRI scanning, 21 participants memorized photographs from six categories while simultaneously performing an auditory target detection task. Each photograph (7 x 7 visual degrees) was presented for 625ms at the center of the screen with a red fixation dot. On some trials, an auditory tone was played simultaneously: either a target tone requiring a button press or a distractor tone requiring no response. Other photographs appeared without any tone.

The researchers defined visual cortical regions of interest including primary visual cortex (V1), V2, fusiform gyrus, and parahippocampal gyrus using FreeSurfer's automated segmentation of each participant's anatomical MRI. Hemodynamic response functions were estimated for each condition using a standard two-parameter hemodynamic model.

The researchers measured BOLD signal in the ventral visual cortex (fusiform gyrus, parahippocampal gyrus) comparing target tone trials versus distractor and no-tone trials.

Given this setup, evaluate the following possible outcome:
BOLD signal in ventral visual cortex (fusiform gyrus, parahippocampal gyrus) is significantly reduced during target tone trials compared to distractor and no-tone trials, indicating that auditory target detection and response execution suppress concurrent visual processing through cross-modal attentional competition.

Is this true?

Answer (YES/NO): NO